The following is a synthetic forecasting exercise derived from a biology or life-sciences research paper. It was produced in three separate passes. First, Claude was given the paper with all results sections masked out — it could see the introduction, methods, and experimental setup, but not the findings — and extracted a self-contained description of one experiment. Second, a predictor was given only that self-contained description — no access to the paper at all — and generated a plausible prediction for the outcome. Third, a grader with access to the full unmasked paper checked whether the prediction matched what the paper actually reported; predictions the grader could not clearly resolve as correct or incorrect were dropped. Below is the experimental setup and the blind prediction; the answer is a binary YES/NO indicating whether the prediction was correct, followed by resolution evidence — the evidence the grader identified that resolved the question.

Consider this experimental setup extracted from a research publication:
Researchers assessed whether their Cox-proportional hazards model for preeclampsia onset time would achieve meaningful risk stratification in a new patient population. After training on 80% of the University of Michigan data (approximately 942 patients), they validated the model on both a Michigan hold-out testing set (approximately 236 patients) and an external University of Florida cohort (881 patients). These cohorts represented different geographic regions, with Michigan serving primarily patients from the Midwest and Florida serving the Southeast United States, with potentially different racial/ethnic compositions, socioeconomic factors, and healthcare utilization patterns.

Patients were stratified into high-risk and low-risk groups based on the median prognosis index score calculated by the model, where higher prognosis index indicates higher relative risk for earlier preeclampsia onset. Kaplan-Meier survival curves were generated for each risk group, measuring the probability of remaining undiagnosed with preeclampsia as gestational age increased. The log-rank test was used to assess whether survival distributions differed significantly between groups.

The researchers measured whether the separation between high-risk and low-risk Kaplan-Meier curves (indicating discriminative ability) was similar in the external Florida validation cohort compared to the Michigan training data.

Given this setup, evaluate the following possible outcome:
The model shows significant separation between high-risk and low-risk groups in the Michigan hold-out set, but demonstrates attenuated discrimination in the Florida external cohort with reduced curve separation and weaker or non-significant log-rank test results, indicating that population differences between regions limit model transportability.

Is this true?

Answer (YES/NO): NO